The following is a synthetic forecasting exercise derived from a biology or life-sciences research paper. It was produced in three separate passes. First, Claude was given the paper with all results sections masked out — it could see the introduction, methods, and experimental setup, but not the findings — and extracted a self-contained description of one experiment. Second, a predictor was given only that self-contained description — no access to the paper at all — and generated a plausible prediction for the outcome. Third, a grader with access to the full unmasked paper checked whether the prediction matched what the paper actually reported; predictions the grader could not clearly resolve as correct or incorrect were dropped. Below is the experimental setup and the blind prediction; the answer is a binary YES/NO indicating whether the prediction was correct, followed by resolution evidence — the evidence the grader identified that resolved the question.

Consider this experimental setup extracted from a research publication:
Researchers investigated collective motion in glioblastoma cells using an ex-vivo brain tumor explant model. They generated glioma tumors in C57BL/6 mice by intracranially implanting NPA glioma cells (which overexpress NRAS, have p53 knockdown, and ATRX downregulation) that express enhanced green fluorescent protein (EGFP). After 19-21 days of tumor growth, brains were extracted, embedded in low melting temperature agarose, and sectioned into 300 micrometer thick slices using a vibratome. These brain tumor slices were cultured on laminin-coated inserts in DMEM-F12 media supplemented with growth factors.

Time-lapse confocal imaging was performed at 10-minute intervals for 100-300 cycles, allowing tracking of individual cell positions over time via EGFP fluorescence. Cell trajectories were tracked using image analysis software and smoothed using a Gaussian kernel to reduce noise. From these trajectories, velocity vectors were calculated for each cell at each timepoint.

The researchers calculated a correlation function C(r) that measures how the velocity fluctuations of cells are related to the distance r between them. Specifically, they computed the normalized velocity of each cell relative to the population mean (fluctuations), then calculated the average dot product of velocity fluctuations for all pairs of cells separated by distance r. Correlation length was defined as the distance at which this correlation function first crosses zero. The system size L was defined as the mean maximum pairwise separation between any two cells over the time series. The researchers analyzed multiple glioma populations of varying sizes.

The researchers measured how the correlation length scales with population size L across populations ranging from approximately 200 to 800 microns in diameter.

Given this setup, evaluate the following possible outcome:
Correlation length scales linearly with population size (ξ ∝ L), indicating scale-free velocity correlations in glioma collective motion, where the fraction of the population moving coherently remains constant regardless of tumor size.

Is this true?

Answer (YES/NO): YES